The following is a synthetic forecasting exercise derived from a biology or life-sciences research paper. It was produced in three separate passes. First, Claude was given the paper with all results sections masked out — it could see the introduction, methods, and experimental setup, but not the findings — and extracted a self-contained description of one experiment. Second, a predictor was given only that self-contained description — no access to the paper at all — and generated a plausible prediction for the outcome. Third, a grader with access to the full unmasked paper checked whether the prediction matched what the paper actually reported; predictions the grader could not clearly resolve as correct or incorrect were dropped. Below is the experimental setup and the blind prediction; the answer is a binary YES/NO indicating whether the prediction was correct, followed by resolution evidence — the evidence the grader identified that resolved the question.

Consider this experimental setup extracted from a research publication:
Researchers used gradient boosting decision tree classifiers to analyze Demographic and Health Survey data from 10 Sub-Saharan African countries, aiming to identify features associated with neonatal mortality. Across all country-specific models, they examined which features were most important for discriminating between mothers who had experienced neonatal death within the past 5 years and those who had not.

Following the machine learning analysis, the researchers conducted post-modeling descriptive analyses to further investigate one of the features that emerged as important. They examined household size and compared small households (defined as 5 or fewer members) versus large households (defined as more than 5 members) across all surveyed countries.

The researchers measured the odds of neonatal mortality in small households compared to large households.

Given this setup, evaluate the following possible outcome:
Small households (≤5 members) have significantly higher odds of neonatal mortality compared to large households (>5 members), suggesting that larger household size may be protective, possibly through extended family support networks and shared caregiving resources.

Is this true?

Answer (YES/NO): YES